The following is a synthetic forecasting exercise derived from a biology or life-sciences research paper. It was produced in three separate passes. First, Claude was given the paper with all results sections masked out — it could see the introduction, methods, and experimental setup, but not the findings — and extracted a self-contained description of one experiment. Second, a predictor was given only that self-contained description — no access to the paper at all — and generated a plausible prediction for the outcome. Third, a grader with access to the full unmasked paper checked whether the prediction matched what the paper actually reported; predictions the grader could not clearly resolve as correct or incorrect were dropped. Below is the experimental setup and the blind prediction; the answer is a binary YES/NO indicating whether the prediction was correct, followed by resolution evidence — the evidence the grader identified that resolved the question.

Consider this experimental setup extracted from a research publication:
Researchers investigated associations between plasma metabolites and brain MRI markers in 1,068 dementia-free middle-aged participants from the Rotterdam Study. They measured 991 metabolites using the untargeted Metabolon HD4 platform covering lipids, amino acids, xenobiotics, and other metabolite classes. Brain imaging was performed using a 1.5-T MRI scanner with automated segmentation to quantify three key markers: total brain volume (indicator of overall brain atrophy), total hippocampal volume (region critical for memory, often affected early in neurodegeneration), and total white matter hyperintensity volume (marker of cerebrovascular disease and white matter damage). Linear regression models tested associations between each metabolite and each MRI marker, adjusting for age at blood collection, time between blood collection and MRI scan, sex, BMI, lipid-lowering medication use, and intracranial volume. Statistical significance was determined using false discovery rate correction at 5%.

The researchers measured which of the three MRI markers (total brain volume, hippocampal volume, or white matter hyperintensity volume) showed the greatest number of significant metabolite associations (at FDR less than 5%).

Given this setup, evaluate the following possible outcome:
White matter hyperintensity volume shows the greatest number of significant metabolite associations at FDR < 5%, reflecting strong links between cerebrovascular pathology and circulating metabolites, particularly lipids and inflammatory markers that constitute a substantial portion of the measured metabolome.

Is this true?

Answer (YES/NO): NO